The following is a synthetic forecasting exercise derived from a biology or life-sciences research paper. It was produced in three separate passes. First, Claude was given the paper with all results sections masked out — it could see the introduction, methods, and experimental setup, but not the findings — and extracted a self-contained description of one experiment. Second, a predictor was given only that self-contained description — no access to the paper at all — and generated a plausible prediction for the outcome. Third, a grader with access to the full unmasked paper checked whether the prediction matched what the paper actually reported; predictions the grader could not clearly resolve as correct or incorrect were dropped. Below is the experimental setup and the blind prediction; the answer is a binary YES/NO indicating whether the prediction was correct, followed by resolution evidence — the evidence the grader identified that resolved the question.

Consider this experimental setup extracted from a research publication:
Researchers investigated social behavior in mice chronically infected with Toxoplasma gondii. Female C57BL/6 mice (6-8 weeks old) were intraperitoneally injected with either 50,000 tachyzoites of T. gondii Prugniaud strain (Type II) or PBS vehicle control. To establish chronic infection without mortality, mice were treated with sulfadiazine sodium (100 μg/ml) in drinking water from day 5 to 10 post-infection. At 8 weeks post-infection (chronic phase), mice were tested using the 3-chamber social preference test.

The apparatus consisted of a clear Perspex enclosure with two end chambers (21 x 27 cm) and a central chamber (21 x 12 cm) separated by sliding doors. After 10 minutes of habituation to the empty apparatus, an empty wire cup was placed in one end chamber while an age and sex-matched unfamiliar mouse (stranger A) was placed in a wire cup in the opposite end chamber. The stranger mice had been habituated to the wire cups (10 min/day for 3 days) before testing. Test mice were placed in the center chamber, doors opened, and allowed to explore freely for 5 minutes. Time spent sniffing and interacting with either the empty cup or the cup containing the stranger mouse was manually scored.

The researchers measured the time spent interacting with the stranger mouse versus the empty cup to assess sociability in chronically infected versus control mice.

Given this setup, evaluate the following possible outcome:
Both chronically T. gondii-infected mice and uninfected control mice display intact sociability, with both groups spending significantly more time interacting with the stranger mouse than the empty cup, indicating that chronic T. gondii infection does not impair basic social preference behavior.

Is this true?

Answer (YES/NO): NO